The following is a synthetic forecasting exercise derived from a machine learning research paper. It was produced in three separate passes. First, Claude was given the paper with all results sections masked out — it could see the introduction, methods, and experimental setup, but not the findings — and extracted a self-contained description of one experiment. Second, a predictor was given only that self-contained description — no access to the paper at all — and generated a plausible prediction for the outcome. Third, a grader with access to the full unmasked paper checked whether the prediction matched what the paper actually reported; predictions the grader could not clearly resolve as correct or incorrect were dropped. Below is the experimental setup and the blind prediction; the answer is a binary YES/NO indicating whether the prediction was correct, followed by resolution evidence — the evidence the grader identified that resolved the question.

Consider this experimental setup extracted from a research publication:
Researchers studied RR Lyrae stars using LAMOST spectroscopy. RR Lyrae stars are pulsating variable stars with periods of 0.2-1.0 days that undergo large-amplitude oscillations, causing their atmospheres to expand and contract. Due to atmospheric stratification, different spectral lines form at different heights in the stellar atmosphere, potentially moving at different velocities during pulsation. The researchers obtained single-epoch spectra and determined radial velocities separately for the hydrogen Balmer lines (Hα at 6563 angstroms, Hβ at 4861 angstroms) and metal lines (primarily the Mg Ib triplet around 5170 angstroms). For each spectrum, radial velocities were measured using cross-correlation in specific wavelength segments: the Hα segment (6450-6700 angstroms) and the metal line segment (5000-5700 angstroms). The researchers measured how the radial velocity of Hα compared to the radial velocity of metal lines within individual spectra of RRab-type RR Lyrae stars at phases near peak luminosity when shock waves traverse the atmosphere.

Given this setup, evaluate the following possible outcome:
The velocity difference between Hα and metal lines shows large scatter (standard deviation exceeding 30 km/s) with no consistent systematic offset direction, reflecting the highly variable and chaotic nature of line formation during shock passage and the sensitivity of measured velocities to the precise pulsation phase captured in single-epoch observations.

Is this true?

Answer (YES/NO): NO